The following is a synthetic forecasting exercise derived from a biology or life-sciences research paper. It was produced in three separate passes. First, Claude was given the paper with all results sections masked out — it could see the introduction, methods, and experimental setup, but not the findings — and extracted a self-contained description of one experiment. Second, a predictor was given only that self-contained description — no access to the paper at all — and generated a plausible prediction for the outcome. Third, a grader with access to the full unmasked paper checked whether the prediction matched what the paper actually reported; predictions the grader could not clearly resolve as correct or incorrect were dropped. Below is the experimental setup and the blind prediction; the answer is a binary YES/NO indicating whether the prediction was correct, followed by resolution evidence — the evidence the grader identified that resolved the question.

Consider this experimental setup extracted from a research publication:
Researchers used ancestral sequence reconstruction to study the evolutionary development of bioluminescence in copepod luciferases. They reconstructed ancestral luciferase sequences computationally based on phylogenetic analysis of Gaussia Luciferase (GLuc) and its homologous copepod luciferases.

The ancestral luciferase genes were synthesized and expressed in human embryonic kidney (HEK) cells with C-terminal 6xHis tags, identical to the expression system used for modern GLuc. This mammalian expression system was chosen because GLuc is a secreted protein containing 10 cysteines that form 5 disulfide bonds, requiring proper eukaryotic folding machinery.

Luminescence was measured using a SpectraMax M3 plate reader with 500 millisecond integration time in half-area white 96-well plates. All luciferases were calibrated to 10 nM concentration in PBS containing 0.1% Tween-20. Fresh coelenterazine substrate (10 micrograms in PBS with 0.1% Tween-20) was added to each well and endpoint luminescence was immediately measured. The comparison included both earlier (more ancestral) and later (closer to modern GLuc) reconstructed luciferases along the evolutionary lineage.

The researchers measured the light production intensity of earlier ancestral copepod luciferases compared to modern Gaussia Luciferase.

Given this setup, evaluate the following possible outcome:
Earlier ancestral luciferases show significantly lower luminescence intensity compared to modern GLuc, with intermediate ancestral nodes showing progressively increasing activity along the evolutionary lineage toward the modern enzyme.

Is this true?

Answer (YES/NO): YES